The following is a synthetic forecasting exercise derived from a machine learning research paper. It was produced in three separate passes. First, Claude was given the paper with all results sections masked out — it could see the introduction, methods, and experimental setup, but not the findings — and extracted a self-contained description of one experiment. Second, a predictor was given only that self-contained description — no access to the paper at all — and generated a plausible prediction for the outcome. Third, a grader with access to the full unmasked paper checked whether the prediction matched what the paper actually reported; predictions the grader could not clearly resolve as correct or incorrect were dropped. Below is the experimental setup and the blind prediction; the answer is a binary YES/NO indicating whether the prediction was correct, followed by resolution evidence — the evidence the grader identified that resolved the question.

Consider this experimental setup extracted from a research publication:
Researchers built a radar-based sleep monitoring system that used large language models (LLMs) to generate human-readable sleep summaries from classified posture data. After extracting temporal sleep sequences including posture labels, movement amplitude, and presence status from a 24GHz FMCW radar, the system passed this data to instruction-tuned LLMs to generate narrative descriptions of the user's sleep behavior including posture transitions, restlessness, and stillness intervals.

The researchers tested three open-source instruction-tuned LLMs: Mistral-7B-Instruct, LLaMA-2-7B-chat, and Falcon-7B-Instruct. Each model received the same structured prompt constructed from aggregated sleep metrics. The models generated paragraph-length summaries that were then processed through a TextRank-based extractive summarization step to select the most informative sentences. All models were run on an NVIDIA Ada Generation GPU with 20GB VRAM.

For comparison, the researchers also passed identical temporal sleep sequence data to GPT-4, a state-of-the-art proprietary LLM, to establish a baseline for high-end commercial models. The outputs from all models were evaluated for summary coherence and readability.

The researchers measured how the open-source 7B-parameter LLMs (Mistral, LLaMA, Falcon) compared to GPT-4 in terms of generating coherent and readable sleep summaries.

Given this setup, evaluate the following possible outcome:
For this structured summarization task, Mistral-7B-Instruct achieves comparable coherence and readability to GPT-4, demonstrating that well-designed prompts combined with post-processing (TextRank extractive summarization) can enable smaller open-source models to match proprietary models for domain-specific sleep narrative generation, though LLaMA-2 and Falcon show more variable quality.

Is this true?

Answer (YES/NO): NO